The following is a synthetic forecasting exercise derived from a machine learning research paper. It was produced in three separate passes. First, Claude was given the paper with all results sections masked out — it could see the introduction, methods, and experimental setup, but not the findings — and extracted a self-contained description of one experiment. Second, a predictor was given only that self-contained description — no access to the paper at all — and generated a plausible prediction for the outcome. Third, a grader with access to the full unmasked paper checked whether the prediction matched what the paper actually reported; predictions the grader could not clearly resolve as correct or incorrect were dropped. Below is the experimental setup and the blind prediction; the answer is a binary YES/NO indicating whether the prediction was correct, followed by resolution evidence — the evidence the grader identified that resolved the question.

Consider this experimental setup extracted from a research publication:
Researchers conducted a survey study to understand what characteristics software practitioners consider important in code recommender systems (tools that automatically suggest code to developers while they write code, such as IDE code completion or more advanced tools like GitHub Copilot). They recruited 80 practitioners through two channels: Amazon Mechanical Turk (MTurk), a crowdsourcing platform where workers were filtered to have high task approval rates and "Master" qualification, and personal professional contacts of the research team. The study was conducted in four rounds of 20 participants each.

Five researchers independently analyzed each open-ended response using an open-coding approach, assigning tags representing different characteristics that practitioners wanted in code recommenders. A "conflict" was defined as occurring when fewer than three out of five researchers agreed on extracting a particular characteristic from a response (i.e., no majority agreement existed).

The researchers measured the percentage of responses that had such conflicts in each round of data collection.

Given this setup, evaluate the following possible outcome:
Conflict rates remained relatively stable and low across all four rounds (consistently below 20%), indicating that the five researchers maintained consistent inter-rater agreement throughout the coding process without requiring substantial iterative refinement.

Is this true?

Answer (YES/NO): NO